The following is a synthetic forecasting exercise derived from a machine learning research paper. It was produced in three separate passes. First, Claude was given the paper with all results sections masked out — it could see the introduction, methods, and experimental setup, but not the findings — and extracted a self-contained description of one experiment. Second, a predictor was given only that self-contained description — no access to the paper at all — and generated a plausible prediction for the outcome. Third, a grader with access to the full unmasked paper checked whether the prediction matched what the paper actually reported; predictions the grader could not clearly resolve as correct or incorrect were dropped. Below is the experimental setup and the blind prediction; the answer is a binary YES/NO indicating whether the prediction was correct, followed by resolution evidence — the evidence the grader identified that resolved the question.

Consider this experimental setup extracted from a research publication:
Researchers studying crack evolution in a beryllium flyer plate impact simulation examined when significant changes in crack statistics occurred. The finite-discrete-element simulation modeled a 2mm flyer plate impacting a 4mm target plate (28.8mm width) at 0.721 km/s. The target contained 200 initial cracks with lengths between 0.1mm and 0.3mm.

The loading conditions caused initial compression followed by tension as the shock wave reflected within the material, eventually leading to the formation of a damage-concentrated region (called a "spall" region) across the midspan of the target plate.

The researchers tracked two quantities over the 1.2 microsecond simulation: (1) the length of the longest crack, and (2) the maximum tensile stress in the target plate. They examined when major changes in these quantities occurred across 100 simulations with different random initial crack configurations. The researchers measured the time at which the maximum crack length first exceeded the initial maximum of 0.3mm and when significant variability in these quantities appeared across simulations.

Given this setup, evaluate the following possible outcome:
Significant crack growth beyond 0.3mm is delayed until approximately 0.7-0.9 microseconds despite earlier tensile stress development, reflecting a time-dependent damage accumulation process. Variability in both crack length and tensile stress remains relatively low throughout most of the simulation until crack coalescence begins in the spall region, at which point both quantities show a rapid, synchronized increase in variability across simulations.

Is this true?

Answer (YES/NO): NO